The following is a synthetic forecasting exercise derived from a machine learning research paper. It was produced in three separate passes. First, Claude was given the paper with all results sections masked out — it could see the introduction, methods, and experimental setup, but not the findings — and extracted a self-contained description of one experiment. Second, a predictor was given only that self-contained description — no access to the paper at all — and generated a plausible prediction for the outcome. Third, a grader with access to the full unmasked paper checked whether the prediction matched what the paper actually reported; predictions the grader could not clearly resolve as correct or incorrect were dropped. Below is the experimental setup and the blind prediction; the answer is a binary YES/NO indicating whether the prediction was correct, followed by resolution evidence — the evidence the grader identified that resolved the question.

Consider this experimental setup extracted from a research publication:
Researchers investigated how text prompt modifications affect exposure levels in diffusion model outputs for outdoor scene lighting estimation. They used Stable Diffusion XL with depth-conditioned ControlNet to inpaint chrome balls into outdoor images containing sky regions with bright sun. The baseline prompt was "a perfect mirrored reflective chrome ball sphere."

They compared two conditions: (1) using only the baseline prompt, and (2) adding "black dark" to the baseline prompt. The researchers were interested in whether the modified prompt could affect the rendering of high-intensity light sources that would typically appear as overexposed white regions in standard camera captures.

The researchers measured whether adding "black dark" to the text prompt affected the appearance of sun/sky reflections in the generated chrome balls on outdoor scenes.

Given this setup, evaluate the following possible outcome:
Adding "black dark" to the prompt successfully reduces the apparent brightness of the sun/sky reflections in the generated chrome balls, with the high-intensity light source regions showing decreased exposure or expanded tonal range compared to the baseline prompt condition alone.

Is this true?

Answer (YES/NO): YES